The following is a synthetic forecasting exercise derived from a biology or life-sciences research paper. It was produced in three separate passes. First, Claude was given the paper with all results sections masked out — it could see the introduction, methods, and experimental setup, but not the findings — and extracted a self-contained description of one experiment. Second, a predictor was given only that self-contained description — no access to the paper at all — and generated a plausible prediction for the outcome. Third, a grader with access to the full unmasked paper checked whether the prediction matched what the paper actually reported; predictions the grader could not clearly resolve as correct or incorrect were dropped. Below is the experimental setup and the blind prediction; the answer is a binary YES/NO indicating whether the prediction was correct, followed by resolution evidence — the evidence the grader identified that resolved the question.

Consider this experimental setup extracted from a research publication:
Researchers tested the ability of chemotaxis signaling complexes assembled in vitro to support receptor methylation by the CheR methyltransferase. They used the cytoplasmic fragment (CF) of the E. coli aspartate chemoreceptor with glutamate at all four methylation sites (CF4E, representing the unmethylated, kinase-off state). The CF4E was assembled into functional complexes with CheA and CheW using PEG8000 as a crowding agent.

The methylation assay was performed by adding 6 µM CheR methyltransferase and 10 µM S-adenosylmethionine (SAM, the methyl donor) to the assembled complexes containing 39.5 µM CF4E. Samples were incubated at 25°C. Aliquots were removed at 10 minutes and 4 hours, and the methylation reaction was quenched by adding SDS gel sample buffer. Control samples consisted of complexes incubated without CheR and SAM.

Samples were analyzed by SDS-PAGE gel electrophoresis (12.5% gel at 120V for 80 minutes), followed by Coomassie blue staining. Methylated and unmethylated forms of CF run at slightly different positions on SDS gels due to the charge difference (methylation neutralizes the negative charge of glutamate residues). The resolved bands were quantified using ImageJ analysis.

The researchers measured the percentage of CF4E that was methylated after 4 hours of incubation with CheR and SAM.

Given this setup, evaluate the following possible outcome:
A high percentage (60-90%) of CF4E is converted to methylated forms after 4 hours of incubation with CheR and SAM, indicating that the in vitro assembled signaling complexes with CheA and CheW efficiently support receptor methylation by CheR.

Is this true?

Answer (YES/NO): YES